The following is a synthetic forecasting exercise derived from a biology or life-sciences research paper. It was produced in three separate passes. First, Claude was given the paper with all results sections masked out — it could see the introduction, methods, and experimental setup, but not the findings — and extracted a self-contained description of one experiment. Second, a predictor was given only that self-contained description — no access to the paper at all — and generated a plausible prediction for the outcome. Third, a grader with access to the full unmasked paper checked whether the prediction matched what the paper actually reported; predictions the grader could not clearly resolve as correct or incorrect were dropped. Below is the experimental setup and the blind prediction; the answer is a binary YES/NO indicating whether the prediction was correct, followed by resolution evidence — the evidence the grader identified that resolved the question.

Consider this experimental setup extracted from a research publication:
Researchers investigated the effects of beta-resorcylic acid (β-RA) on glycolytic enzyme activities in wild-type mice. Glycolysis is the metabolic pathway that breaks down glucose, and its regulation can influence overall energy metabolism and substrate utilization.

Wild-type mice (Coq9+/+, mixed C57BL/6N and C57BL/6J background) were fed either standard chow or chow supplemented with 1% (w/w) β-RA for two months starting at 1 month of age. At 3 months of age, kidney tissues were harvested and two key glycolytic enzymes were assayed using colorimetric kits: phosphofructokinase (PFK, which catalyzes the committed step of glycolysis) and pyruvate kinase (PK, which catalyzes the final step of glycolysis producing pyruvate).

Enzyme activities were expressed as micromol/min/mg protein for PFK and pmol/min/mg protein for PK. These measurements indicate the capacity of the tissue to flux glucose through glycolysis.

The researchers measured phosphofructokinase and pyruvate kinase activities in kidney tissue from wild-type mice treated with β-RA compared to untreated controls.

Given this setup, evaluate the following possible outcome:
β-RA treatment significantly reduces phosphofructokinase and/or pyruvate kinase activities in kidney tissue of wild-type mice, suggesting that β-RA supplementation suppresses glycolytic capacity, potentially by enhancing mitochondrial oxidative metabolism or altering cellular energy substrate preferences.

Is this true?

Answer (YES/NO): NO